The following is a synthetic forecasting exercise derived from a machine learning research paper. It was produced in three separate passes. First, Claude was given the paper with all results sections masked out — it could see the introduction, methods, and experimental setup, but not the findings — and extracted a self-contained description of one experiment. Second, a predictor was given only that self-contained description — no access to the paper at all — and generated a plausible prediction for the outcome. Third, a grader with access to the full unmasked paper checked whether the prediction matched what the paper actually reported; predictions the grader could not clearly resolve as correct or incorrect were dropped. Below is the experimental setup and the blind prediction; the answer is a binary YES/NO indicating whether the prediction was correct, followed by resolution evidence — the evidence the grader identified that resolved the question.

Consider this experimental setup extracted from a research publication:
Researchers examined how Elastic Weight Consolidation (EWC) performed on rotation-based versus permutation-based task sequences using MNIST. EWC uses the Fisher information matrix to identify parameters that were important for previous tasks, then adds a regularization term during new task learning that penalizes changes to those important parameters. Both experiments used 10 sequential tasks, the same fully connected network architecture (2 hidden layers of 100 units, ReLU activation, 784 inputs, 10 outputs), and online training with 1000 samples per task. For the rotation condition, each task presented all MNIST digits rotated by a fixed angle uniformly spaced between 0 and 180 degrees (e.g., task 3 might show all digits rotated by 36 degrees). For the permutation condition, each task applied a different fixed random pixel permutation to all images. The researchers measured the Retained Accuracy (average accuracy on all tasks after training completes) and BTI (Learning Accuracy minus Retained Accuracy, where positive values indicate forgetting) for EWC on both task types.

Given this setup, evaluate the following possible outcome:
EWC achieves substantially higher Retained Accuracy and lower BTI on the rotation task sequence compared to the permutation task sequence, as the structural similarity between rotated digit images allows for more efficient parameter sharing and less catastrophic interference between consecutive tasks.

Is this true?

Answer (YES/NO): NO